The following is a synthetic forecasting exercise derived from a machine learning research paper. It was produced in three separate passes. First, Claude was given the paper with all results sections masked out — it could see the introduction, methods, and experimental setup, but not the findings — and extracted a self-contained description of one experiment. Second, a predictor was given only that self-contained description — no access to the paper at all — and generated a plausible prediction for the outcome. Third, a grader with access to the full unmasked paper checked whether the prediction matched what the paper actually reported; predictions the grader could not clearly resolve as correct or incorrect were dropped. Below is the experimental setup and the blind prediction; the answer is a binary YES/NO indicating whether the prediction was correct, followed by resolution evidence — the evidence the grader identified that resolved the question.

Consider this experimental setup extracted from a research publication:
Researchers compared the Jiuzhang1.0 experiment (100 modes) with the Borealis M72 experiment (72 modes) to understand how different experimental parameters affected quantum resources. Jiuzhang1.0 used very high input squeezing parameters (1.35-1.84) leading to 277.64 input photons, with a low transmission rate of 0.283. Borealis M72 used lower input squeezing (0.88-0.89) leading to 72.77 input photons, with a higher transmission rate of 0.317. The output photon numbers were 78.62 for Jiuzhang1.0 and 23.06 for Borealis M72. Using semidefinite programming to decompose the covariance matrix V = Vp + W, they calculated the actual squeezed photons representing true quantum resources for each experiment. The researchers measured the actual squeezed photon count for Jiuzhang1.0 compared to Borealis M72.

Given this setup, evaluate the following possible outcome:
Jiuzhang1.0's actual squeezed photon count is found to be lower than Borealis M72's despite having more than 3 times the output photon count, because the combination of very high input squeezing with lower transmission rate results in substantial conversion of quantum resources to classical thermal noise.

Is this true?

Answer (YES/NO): YES